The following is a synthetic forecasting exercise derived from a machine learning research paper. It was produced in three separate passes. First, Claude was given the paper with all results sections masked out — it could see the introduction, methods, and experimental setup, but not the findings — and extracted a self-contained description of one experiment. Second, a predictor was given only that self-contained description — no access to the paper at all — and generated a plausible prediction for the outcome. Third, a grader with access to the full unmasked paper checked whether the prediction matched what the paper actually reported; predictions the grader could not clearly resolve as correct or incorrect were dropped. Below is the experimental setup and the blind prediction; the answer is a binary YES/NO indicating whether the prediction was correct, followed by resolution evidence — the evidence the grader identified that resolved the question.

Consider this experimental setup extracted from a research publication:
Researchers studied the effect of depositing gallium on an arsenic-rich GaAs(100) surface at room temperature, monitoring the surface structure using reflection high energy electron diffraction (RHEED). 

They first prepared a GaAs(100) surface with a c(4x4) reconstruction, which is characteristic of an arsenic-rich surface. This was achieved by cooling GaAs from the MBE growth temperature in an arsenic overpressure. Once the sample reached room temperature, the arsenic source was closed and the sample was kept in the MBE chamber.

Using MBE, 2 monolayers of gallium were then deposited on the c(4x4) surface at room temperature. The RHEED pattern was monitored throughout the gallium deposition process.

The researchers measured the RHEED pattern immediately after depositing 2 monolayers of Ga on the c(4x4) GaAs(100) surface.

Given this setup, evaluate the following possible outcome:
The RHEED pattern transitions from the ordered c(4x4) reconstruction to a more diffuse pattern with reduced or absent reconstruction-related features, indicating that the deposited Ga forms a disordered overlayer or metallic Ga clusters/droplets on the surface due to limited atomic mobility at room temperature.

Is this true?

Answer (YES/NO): NO